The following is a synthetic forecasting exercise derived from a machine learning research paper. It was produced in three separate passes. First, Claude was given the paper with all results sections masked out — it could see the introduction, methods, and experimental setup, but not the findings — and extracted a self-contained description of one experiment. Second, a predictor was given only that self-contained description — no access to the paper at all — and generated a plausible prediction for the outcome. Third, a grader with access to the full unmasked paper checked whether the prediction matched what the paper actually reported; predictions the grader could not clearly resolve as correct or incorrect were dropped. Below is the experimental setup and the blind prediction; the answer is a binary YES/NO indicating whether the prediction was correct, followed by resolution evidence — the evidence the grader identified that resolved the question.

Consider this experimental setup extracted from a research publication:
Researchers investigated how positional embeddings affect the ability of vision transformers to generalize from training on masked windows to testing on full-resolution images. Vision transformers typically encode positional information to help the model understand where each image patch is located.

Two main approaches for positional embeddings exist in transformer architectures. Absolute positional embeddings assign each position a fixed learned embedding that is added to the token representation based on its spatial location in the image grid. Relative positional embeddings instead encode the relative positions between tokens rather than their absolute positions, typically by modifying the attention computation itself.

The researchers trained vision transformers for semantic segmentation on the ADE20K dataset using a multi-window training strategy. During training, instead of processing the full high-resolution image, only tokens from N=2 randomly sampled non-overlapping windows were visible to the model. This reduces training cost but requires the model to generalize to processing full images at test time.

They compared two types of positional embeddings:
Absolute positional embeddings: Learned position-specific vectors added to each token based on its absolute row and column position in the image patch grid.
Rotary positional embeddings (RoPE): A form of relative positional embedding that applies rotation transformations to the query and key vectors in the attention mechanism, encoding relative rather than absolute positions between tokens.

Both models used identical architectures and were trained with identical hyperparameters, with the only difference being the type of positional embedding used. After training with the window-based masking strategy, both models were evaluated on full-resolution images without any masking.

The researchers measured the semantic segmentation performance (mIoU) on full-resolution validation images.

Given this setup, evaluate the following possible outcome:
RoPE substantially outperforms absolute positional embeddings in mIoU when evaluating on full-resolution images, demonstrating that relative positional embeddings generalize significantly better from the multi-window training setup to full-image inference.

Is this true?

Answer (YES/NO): YES